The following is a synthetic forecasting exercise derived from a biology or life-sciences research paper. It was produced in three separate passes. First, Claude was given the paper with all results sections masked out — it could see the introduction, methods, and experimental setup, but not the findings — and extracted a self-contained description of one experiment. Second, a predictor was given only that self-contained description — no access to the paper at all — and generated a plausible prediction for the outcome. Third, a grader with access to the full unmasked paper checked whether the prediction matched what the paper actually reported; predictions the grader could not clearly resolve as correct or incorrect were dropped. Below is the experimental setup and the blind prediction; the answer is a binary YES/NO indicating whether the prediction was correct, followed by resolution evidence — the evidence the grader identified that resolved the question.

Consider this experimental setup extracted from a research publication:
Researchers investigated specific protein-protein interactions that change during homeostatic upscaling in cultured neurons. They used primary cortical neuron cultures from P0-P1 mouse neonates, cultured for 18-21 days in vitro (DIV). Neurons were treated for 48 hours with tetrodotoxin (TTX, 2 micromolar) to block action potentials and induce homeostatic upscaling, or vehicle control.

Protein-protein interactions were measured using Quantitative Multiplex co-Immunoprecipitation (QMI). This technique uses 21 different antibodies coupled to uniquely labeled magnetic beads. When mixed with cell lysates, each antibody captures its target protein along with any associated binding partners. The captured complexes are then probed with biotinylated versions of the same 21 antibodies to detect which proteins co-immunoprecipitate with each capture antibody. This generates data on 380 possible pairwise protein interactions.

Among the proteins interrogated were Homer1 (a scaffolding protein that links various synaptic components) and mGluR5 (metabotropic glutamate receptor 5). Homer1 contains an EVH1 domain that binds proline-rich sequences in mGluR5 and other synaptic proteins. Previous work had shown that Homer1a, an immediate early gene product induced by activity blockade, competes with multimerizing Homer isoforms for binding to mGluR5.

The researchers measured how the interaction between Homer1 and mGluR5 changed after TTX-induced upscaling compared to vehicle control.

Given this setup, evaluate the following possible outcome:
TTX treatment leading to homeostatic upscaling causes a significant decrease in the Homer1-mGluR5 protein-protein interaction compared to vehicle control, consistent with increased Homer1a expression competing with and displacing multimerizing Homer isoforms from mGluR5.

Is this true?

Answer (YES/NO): NO